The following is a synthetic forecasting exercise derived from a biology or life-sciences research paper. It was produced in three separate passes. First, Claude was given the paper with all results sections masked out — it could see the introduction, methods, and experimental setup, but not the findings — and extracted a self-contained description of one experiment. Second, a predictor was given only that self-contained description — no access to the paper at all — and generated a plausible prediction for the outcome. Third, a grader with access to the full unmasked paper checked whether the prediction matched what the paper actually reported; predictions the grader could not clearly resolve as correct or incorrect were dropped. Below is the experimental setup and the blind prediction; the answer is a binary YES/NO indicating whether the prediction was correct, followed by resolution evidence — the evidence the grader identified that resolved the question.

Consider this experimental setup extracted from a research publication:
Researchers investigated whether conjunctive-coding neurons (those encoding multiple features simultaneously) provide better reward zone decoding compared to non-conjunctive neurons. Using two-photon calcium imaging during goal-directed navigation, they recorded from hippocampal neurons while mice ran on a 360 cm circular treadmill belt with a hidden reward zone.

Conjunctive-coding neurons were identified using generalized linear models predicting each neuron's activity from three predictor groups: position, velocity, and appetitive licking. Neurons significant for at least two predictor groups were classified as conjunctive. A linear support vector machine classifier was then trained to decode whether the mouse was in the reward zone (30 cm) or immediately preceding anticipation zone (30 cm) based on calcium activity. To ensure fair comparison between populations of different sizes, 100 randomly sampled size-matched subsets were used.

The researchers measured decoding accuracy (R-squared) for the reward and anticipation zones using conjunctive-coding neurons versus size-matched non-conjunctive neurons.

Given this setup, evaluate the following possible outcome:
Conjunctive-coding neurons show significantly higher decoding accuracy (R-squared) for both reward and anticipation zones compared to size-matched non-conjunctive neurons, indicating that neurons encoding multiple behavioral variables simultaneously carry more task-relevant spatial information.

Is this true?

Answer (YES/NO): YES